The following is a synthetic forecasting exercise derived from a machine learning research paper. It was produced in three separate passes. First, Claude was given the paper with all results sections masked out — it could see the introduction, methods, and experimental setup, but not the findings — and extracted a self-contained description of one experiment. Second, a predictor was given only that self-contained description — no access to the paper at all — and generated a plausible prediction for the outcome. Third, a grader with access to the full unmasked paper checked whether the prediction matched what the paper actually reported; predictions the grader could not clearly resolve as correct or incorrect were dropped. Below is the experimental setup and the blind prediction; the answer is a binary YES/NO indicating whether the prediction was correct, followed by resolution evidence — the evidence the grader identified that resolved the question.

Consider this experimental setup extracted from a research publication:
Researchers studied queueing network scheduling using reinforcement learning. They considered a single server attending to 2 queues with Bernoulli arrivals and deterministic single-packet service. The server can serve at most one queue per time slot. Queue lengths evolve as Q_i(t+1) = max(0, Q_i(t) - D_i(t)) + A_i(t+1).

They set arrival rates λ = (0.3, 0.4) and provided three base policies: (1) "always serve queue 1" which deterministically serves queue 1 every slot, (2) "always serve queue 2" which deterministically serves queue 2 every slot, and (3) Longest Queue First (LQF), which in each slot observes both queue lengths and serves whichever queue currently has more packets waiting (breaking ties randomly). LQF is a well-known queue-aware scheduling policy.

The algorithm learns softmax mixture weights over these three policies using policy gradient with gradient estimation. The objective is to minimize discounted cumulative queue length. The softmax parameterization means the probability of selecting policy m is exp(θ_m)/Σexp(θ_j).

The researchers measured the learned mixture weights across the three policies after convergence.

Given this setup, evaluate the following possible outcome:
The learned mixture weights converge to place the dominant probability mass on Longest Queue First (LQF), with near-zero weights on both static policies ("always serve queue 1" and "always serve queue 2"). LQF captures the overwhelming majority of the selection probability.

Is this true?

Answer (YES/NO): YES